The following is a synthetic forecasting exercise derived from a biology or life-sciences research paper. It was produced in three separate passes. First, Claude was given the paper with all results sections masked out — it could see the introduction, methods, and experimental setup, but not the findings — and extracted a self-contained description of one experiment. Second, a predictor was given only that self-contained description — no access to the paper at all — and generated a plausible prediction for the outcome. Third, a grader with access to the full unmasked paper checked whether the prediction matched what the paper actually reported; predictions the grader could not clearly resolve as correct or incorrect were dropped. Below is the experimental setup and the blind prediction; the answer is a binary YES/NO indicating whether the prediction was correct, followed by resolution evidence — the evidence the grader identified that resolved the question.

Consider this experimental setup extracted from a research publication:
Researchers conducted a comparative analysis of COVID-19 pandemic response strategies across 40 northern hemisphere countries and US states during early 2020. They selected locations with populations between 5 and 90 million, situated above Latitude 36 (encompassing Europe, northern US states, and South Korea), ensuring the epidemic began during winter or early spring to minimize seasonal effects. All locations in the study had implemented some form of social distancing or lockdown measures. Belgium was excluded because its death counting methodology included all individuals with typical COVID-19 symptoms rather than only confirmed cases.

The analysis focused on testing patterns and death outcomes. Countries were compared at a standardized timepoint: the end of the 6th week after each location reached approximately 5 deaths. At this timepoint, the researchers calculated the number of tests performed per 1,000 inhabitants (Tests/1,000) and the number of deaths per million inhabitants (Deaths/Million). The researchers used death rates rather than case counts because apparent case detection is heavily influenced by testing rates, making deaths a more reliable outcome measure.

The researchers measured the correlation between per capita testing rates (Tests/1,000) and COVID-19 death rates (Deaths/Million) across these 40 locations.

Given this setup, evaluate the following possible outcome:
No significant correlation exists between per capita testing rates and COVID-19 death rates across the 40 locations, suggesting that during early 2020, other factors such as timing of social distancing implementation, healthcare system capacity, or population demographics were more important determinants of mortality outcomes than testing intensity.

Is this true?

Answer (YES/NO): YES